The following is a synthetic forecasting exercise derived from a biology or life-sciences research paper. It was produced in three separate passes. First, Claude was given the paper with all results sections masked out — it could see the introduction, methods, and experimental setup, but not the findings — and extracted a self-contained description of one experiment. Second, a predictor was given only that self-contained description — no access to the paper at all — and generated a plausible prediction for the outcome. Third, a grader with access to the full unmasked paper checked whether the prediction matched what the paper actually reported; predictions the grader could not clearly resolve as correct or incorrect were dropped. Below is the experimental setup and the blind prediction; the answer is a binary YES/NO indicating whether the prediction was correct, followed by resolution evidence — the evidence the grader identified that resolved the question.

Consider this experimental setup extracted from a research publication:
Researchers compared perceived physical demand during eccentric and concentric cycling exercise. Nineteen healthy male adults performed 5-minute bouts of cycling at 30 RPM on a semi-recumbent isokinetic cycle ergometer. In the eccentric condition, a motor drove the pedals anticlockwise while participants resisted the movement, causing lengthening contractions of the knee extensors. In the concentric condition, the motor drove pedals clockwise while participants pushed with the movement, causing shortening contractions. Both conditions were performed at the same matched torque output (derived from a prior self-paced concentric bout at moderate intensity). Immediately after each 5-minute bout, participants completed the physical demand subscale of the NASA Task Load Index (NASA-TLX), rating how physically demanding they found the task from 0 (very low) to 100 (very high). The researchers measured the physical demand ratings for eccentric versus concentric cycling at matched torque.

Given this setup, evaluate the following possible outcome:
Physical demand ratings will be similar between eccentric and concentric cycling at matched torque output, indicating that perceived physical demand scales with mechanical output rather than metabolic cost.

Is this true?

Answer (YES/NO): NO